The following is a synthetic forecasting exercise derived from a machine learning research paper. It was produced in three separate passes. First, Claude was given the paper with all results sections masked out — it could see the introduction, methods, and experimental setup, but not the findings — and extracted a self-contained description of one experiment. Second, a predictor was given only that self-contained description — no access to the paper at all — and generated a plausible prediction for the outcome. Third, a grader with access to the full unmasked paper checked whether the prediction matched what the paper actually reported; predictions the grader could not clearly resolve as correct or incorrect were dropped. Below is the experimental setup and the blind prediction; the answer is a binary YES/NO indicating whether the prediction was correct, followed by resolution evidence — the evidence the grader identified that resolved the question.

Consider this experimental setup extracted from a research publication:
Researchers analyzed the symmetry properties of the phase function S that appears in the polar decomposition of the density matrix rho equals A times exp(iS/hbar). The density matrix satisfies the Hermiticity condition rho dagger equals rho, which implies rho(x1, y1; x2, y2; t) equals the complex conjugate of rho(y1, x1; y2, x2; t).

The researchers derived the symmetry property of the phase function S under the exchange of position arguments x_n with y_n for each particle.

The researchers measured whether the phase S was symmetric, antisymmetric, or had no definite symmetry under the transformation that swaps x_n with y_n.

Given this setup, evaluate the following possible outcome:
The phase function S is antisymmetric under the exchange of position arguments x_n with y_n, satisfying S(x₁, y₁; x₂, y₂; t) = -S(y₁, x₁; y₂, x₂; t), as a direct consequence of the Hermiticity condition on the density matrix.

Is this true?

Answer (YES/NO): YES